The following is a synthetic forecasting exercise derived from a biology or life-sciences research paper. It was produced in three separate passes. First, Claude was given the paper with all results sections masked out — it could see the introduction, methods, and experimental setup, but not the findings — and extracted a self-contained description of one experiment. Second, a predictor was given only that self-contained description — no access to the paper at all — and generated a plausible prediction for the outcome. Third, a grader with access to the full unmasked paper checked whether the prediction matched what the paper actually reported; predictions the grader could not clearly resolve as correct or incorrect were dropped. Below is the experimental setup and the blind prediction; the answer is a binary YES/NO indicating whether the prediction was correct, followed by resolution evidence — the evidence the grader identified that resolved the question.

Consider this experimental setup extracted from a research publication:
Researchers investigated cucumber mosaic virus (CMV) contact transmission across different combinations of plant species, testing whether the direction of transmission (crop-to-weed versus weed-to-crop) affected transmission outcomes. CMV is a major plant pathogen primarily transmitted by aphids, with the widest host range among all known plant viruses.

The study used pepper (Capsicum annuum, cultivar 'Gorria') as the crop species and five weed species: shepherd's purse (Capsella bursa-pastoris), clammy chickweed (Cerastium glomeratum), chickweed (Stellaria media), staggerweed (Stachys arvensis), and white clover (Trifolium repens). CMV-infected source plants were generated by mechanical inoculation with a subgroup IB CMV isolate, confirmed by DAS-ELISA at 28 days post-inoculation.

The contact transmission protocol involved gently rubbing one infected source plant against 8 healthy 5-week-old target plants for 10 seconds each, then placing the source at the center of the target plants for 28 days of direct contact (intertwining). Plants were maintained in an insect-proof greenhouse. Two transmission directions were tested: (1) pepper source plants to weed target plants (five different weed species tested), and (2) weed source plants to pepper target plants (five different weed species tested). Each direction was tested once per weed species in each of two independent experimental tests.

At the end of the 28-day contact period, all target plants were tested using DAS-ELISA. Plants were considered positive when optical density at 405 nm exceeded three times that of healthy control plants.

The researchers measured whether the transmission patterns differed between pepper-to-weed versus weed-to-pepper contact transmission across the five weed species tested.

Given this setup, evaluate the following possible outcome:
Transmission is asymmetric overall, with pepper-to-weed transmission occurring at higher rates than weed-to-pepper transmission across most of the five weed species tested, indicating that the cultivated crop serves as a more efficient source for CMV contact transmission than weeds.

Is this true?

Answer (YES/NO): NO